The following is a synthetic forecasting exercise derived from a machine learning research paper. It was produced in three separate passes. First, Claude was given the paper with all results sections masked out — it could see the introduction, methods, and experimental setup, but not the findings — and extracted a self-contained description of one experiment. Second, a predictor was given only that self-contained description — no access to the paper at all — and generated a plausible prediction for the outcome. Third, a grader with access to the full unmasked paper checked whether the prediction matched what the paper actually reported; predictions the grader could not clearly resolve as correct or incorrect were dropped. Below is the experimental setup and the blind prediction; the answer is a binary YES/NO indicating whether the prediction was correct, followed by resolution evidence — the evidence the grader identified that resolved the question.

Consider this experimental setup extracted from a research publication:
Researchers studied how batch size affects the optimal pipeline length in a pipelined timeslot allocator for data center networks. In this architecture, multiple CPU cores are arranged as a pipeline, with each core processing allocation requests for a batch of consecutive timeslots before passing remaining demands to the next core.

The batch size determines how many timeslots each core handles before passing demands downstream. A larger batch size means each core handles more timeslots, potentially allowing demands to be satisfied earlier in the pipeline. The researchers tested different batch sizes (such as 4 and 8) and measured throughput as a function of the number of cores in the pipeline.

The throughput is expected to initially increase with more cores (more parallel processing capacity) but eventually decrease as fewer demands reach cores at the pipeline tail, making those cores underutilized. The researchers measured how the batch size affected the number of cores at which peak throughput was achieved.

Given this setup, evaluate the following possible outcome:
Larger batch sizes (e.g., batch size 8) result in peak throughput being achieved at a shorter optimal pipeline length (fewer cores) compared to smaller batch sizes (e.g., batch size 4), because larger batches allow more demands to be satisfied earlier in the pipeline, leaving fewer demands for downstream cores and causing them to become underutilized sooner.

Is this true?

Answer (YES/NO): YES